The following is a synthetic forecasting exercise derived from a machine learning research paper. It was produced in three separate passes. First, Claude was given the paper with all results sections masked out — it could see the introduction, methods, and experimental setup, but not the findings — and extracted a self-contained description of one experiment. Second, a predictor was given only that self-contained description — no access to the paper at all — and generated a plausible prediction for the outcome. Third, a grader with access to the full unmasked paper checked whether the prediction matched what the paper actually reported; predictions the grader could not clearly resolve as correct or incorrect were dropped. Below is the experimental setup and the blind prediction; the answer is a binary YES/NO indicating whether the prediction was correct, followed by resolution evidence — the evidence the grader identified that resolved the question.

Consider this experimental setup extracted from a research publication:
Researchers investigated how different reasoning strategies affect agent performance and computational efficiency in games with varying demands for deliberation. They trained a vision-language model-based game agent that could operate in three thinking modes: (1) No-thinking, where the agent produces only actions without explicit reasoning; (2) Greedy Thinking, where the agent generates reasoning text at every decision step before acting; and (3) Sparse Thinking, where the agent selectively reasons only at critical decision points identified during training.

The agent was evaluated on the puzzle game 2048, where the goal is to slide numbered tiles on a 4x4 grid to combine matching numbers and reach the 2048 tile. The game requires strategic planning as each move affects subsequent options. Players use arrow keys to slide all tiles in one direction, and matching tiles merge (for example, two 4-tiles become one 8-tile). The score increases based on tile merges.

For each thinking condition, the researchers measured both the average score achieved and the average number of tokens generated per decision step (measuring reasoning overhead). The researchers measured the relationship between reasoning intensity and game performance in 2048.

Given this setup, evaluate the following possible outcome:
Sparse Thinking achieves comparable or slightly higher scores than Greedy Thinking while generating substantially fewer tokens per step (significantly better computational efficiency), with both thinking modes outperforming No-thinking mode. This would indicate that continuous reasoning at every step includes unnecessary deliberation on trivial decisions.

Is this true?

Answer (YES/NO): NO